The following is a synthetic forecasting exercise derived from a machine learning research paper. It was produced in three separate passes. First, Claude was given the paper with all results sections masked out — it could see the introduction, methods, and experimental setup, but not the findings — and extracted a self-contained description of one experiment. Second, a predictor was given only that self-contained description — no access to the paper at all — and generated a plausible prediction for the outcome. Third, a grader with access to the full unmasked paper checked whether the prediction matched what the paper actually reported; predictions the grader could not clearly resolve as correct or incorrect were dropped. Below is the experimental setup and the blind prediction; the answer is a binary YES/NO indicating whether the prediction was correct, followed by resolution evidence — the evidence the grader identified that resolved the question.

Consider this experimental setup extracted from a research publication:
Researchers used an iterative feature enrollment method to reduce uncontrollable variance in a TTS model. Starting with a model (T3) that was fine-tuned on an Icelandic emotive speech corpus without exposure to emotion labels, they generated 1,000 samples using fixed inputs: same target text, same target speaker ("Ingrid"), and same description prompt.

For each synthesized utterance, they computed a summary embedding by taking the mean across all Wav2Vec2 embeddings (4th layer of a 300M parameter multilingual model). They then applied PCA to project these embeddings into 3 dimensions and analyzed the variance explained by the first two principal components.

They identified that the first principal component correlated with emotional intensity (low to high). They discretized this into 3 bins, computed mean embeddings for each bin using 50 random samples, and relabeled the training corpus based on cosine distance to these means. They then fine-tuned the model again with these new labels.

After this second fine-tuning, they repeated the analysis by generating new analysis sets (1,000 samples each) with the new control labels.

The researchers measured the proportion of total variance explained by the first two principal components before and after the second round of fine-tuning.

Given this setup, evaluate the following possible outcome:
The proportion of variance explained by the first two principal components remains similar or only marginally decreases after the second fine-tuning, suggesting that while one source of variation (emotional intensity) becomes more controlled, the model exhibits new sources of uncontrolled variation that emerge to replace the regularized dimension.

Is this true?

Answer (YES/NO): NO